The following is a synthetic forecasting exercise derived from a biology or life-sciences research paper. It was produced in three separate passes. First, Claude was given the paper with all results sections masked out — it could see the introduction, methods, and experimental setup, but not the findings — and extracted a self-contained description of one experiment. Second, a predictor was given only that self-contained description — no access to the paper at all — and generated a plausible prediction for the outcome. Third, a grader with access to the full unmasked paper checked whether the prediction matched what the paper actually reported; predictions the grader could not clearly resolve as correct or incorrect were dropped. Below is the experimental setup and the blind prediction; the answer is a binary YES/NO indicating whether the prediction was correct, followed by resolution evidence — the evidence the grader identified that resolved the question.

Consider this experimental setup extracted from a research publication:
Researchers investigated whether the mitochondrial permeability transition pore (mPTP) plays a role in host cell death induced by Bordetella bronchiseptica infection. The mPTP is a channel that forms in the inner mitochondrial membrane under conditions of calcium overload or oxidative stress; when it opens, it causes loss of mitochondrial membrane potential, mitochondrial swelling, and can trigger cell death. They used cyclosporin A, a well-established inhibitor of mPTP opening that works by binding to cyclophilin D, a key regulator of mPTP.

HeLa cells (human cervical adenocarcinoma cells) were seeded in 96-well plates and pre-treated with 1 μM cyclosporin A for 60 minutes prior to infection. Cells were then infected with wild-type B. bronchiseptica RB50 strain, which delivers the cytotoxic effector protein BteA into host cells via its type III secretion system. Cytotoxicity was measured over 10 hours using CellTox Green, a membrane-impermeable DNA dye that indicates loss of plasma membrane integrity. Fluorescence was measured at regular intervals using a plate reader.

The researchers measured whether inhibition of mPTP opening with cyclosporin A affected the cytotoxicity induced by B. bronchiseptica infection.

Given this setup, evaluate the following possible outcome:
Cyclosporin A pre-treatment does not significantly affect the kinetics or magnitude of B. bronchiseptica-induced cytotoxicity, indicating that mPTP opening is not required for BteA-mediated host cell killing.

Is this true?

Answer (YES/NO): YES